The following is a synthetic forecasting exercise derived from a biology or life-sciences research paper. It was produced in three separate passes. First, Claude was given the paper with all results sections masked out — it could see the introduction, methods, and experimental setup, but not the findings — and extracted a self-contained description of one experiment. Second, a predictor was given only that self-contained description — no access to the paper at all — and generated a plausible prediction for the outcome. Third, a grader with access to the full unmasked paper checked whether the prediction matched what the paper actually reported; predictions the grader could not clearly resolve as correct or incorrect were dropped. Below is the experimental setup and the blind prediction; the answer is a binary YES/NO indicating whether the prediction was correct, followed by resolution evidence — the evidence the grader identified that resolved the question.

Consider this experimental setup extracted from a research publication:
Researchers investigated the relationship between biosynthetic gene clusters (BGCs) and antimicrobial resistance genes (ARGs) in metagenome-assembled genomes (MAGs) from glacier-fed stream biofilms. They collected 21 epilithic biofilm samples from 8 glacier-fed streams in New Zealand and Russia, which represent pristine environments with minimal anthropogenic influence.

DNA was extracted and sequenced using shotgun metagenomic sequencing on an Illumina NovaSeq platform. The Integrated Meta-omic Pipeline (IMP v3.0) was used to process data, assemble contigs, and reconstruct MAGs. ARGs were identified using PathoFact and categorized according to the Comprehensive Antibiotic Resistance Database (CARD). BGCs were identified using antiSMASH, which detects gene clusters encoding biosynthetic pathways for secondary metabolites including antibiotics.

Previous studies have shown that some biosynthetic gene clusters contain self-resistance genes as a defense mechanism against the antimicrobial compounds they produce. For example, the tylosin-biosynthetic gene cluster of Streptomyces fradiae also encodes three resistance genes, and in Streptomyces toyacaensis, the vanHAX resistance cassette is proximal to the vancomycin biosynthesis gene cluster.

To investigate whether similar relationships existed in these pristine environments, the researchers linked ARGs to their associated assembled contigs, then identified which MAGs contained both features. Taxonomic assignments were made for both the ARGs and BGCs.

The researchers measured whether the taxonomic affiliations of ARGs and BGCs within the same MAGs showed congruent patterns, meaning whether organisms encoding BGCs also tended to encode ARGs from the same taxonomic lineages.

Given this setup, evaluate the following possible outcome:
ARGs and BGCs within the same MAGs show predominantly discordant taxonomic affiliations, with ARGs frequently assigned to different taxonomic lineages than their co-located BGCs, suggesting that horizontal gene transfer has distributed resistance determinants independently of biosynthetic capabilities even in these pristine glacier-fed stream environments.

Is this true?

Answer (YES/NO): NO